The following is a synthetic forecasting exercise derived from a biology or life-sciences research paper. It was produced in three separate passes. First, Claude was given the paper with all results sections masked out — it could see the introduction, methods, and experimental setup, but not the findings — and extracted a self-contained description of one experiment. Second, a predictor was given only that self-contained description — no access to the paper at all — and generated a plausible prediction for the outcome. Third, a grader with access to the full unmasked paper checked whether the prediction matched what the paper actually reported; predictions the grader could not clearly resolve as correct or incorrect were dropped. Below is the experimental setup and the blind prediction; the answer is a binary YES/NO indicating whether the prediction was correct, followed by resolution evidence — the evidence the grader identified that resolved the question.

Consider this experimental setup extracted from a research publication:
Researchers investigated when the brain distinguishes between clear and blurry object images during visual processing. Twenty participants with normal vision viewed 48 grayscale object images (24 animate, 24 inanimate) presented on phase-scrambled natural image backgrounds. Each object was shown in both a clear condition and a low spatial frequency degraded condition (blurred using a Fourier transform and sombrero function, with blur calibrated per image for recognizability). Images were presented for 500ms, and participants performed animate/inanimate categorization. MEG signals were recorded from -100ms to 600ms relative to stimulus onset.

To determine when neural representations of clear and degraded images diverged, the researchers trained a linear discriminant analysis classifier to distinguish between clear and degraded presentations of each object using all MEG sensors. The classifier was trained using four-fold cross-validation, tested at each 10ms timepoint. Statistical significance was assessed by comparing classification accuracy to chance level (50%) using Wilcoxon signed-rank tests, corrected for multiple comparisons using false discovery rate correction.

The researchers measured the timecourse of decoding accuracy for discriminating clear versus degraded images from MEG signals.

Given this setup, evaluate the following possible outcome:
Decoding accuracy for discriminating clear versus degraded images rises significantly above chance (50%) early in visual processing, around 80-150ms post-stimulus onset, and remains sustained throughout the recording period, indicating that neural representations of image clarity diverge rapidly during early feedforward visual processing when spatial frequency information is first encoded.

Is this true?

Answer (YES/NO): NO